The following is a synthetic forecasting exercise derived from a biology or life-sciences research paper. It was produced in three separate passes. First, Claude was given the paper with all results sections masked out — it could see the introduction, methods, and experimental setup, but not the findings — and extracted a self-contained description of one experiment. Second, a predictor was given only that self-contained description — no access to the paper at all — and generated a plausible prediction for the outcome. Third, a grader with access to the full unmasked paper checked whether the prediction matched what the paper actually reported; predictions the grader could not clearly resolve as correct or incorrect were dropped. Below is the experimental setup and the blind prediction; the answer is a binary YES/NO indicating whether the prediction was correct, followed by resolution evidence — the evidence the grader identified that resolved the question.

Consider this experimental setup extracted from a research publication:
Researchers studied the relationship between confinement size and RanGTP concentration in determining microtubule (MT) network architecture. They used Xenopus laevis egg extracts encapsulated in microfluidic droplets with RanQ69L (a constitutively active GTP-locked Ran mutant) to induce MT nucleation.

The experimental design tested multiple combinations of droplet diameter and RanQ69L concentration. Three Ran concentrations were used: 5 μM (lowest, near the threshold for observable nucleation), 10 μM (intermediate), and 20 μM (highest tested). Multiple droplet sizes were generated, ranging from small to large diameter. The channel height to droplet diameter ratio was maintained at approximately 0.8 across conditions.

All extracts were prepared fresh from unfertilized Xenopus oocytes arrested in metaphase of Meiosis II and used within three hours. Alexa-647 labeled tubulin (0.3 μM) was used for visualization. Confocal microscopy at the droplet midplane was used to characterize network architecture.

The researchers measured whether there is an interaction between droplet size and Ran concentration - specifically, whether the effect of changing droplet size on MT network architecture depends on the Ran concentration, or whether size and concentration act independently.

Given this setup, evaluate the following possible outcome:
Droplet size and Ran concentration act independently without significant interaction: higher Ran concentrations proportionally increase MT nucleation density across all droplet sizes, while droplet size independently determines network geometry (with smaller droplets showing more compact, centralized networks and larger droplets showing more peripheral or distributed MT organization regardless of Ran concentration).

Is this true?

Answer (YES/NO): NO